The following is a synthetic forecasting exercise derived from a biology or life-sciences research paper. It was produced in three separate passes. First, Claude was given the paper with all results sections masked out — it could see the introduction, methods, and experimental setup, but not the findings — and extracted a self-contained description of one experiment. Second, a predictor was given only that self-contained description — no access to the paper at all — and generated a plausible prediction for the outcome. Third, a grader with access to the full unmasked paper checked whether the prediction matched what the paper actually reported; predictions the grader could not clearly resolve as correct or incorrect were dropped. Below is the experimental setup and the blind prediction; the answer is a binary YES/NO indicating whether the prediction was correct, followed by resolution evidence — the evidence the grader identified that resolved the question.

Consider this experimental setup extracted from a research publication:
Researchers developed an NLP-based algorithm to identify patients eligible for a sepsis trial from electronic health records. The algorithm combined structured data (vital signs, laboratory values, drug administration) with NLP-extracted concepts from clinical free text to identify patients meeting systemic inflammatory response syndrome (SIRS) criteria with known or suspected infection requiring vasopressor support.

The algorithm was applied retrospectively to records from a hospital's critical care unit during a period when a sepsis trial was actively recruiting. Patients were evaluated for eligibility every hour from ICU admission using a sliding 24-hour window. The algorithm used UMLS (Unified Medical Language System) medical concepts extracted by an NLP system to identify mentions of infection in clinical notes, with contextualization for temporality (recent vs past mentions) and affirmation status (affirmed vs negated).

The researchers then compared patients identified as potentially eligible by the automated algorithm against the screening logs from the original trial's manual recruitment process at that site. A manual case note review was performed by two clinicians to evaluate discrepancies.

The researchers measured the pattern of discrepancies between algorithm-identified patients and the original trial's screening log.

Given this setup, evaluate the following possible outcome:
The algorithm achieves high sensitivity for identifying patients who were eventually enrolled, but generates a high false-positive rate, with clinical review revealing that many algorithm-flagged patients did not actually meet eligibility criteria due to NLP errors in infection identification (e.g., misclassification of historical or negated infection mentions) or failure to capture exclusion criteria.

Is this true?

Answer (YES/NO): NO